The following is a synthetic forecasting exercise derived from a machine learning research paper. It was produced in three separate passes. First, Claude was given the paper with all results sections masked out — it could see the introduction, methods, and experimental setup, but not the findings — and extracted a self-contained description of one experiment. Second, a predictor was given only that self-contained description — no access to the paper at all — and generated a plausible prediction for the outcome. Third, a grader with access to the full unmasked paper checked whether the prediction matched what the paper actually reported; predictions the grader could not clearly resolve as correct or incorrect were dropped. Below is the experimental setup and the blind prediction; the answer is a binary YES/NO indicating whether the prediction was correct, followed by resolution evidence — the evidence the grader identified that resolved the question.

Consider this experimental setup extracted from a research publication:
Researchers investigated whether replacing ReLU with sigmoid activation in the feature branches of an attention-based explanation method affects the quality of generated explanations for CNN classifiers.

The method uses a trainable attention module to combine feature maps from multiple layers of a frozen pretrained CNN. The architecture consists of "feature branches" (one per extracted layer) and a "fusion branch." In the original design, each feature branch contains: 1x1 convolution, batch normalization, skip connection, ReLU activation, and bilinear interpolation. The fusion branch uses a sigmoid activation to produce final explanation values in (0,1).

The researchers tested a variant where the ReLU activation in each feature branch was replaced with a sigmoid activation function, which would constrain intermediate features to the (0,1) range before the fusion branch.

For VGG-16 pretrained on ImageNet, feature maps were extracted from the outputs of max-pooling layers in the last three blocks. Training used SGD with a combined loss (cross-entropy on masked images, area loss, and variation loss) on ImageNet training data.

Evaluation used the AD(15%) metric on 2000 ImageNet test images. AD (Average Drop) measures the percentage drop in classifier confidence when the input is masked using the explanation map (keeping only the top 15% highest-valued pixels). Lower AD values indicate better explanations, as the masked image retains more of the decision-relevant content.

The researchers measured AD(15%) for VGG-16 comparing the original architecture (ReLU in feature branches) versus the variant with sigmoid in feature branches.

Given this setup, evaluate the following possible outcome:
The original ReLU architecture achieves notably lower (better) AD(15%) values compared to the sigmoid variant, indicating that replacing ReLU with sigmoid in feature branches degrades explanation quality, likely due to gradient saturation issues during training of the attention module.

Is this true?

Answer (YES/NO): YES